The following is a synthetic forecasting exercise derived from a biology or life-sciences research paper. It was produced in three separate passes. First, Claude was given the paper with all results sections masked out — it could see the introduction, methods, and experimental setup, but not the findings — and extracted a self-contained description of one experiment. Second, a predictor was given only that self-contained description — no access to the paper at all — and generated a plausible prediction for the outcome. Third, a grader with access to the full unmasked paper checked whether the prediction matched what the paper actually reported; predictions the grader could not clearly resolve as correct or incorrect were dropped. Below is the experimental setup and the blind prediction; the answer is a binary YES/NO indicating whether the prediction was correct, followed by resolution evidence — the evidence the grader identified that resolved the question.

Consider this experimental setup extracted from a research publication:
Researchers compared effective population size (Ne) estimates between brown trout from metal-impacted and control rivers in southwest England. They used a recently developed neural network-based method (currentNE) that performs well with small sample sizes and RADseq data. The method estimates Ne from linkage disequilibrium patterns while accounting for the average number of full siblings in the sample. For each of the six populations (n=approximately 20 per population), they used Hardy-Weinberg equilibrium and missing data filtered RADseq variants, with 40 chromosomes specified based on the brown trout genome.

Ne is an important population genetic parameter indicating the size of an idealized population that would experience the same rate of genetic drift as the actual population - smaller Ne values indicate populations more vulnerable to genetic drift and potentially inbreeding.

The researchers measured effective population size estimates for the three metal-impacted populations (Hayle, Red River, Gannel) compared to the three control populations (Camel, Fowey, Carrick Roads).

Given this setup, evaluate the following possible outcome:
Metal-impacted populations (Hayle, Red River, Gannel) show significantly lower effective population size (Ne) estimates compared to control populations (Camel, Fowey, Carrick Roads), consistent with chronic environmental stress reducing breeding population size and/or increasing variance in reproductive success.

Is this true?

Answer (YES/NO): NO